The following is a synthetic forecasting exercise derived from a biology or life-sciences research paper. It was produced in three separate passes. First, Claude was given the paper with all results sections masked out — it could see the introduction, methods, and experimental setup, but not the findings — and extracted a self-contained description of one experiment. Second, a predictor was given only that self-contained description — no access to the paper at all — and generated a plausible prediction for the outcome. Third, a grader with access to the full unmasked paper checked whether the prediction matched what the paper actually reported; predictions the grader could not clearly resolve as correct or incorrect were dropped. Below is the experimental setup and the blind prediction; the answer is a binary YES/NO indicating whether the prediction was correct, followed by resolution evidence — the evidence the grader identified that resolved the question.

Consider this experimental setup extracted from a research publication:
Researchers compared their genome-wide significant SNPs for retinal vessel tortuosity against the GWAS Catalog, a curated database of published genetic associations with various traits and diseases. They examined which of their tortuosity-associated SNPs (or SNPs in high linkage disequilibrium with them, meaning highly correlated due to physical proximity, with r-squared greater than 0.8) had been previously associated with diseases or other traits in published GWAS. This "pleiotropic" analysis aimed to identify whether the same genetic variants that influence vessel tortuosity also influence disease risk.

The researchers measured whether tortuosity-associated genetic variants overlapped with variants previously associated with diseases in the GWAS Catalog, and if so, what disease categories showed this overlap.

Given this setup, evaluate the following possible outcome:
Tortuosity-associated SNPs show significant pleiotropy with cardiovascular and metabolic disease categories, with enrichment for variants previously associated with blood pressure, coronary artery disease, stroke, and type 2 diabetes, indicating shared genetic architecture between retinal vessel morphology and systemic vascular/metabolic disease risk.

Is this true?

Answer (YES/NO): NO